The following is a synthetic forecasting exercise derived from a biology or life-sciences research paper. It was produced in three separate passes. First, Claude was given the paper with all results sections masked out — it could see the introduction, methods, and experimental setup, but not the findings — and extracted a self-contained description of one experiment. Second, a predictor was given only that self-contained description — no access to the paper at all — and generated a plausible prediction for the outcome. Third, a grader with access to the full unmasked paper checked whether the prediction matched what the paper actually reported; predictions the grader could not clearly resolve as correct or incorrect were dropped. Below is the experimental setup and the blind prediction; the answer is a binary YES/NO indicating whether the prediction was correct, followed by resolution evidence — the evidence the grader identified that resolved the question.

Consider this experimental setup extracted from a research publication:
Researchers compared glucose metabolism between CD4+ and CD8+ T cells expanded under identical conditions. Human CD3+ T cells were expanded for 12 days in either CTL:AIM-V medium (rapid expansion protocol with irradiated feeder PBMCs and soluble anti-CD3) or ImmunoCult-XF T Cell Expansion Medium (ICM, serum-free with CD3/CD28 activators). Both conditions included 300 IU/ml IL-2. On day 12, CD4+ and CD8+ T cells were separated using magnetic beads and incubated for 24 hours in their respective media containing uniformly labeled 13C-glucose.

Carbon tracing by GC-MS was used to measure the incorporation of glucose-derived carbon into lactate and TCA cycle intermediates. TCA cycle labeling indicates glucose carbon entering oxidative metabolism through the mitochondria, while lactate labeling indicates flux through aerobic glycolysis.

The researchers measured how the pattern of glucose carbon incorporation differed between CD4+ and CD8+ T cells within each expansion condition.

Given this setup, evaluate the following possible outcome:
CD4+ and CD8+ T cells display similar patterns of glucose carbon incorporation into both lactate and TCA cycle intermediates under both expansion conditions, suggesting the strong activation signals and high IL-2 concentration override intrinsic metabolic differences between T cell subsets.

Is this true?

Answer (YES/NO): YES